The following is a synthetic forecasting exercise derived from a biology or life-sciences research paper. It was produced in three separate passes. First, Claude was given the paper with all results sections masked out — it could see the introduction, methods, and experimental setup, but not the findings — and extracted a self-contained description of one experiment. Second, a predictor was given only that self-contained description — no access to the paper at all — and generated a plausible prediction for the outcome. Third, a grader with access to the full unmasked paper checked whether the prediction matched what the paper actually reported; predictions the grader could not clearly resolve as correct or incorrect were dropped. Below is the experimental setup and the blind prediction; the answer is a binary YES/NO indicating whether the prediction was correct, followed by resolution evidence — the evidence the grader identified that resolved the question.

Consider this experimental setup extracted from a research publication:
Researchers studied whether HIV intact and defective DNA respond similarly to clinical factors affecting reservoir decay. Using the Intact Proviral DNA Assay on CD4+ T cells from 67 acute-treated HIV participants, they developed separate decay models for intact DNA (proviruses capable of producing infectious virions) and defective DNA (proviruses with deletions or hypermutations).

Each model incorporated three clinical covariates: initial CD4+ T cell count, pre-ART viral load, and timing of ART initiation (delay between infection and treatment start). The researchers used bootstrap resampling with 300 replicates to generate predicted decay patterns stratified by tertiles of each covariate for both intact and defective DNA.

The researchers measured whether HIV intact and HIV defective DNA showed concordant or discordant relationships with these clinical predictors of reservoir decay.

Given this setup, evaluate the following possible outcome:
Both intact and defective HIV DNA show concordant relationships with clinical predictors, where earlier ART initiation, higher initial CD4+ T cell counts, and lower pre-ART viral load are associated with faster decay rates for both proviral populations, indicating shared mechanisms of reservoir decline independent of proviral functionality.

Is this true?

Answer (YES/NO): YES